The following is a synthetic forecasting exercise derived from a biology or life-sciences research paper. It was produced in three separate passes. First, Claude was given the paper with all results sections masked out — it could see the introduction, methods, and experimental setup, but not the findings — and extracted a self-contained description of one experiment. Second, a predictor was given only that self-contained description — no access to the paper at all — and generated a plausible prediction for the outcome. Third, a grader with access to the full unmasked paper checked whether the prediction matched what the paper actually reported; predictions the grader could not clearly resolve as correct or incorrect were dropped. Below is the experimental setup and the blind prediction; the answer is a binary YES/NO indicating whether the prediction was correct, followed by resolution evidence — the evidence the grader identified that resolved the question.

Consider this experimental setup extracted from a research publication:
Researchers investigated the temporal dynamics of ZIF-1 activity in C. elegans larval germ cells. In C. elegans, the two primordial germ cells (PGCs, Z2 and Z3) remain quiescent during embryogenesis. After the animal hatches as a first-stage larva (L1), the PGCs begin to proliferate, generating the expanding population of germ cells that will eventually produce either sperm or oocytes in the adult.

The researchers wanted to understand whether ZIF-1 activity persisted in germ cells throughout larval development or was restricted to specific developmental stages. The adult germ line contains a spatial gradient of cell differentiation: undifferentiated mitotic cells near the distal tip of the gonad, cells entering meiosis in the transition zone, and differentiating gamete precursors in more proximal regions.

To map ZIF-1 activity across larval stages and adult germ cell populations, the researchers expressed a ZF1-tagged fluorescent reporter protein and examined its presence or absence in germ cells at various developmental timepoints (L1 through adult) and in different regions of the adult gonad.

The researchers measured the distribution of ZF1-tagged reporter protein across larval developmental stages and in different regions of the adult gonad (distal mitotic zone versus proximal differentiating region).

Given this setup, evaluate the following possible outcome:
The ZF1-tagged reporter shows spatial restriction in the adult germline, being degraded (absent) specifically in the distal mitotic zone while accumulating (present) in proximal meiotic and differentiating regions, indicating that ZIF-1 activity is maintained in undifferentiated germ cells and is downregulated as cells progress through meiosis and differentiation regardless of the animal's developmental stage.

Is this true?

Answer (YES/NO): YES